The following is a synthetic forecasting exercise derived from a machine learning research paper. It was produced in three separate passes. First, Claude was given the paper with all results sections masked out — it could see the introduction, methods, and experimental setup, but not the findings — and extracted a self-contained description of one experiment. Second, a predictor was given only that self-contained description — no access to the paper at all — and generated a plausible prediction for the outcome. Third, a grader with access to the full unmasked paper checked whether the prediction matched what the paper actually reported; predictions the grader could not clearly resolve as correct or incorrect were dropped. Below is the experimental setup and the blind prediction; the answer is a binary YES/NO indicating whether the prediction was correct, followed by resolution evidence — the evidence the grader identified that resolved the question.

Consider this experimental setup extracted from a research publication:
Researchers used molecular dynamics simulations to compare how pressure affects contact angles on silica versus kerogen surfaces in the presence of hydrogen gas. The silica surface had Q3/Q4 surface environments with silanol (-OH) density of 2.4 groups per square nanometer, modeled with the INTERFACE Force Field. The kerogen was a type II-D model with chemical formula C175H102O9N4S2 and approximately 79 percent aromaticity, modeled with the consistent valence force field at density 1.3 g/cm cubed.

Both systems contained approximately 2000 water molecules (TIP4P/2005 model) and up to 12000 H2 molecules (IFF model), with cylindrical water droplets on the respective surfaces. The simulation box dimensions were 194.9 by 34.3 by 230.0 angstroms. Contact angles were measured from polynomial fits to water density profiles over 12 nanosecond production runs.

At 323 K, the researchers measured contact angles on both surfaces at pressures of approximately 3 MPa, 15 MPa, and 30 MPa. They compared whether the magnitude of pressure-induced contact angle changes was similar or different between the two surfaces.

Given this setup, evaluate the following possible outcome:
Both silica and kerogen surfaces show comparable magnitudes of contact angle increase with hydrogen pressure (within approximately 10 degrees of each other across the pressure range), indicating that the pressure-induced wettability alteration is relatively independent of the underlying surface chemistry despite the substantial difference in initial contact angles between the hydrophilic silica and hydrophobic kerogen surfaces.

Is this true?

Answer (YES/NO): NO